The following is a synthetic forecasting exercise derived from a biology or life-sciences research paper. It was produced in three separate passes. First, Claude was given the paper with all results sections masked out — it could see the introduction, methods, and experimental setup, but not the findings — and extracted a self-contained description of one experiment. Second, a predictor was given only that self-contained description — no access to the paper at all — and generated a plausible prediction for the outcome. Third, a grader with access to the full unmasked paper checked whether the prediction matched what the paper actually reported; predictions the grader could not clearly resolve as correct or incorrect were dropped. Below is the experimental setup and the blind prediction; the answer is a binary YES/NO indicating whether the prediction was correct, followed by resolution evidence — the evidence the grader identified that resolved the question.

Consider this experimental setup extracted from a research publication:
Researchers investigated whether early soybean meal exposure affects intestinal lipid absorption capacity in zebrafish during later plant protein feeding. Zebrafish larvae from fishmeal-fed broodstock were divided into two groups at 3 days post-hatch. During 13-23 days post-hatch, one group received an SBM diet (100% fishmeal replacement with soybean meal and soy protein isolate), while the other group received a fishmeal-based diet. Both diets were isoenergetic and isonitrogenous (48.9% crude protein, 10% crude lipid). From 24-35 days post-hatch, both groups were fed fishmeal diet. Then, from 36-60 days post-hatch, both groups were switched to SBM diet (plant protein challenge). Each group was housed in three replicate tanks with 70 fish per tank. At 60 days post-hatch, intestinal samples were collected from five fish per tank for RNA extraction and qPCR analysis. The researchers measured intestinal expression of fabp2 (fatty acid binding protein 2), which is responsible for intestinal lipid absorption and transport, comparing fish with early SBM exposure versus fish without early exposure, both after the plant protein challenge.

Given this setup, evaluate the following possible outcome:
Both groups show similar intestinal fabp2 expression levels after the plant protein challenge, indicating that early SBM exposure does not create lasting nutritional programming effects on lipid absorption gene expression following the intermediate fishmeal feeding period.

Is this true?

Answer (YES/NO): NO